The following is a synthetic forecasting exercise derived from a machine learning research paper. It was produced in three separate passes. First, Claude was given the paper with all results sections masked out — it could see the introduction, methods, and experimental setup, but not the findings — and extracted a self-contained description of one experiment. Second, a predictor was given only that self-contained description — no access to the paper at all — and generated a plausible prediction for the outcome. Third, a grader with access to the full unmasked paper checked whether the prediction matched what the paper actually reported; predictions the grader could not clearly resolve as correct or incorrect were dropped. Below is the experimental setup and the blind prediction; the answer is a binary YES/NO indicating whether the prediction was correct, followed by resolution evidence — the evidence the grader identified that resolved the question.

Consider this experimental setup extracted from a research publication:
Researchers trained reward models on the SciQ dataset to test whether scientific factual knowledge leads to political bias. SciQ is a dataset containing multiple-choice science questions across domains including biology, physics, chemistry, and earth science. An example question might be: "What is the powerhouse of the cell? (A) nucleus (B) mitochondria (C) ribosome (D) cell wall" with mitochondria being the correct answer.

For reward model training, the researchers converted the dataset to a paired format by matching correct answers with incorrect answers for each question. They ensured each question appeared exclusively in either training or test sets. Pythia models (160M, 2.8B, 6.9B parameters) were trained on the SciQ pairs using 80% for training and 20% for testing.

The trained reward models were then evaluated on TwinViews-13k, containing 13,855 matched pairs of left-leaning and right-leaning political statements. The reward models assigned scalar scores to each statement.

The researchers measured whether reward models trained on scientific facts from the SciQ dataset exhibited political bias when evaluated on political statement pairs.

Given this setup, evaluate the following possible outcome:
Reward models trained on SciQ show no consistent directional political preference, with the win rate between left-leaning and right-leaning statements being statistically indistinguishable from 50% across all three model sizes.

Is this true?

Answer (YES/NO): NO